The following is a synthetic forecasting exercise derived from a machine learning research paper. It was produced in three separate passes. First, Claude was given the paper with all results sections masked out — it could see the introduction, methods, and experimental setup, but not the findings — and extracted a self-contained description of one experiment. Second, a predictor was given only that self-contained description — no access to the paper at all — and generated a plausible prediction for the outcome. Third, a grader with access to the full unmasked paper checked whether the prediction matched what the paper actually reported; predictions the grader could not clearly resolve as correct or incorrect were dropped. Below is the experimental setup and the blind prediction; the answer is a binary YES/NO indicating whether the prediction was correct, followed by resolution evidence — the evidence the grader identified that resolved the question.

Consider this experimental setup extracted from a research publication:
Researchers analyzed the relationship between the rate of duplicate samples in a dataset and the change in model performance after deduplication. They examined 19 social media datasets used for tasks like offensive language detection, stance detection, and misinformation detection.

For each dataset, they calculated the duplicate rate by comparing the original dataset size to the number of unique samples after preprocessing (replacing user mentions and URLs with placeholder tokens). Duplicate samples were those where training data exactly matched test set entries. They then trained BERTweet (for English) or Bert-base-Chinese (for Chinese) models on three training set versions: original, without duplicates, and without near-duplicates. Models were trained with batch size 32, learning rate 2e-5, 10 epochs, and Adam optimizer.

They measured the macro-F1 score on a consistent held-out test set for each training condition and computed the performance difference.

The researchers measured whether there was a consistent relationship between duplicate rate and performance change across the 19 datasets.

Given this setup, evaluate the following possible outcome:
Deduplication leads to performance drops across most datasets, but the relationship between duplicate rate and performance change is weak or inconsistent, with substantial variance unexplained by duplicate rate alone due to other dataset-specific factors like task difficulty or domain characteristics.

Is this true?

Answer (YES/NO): YES